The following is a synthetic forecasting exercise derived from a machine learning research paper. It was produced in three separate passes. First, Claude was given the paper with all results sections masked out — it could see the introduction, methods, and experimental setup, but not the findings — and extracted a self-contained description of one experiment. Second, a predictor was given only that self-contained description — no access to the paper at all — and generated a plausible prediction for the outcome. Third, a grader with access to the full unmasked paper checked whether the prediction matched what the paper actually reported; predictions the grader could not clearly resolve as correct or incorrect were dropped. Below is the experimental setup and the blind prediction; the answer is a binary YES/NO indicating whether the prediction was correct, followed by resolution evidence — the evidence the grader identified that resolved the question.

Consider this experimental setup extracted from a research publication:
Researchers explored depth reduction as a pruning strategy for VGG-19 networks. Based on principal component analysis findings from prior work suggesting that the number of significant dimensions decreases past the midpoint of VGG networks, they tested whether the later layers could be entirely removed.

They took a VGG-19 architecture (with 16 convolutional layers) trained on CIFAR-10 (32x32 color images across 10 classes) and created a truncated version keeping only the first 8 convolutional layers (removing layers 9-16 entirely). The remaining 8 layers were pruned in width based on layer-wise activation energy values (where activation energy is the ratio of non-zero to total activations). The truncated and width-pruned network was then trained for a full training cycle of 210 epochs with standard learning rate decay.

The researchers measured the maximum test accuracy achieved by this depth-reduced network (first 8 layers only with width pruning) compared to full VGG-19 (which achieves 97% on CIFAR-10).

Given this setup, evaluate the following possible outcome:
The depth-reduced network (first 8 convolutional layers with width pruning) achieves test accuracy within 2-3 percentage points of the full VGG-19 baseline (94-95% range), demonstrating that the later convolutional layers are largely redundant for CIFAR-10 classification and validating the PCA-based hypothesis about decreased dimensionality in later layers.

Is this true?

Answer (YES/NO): NO